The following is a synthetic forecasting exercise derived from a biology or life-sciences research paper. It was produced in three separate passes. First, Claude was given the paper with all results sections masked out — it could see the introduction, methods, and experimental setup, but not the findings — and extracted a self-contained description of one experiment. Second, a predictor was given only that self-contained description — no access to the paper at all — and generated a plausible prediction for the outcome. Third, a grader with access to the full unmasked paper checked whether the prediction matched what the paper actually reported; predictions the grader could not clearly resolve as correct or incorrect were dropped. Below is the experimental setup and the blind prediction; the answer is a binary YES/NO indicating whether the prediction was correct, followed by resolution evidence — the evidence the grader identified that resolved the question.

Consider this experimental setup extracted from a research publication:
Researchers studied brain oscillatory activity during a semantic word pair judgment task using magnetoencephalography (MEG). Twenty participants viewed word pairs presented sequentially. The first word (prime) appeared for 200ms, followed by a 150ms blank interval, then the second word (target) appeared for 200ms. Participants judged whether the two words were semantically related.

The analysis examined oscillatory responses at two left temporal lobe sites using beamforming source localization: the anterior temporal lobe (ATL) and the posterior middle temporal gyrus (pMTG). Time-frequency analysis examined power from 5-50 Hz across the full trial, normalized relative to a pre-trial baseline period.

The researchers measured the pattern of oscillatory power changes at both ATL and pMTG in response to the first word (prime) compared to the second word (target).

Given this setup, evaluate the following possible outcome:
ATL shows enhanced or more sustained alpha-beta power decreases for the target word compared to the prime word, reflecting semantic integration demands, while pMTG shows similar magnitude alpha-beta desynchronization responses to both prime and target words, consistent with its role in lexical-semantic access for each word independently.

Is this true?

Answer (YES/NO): NO